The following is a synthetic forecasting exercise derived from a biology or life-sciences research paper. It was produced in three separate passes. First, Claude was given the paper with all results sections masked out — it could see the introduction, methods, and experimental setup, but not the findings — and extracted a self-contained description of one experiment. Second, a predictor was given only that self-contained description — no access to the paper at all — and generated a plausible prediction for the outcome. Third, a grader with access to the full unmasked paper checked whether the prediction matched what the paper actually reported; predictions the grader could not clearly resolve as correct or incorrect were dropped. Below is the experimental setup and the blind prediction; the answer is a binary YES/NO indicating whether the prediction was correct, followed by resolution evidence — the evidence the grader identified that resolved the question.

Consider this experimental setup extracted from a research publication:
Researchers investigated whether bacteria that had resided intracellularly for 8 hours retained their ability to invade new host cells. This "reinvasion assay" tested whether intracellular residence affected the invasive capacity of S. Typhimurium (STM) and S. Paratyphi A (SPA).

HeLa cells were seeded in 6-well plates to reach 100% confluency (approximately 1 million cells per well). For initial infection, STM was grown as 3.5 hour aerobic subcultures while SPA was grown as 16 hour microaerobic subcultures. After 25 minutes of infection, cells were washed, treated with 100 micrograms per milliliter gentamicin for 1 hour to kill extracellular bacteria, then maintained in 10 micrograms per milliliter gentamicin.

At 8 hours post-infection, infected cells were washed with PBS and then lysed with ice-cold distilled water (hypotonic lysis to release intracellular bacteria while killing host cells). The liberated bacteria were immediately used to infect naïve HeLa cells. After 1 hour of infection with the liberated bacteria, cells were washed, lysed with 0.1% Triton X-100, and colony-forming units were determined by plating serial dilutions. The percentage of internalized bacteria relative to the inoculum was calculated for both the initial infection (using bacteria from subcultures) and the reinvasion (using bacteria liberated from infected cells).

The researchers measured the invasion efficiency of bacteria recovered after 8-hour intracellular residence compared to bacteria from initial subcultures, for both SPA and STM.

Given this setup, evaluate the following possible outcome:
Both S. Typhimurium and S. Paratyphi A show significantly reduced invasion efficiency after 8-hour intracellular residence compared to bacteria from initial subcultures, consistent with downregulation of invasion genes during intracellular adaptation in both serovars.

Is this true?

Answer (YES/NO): NO